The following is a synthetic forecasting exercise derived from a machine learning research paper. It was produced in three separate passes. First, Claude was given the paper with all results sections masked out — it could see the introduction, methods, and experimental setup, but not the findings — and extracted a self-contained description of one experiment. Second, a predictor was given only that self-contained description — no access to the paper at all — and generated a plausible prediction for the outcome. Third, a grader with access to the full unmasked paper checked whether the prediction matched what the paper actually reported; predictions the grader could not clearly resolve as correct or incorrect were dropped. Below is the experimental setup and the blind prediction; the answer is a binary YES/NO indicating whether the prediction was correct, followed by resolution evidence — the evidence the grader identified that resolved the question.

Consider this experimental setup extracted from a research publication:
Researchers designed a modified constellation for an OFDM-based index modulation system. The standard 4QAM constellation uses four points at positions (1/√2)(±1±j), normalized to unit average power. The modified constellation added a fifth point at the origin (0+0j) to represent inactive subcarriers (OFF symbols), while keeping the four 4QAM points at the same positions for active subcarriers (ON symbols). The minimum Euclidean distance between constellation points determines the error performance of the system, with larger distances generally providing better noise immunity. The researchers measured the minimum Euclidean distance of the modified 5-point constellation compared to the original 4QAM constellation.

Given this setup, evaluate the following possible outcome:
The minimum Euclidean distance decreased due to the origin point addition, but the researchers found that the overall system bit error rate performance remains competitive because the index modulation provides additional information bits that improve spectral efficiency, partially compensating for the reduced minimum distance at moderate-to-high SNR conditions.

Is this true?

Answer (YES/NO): NO